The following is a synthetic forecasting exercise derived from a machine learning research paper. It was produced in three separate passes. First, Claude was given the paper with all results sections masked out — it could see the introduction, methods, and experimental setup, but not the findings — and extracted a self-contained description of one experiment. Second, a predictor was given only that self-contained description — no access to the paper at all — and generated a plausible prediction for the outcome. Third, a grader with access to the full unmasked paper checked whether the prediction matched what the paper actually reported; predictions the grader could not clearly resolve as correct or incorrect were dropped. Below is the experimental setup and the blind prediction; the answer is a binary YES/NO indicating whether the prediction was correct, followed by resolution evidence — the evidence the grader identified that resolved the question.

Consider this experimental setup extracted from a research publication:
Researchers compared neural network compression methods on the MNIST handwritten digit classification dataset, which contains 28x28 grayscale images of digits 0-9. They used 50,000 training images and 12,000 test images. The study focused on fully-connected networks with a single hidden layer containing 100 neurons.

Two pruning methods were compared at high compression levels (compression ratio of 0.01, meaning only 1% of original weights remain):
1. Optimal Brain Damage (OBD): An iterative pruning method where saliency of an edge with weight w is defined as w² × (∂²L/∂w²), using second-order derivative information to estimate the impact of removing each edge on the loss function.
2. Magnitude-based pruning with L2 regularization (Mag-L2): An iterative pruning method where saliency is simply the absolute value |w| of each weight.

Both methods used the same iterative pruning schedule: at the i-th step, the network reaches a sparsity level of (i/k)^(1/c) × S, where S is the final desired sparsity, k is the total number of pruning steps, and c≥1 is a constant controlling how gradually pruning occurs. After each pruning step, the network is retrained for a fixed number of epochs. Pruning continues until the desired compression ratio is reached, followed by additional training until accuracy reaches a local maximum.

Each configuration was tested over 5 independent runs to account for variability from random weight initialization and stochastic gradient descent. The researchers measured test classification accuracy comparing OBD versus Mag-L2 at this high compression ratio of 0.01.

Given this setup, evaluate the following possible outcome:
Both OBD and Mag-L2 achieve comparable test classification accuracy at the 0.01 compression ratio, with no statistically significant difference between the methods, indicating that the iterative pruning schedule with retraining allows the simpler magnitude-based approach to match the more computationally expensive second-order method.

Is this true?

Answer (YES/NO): NO